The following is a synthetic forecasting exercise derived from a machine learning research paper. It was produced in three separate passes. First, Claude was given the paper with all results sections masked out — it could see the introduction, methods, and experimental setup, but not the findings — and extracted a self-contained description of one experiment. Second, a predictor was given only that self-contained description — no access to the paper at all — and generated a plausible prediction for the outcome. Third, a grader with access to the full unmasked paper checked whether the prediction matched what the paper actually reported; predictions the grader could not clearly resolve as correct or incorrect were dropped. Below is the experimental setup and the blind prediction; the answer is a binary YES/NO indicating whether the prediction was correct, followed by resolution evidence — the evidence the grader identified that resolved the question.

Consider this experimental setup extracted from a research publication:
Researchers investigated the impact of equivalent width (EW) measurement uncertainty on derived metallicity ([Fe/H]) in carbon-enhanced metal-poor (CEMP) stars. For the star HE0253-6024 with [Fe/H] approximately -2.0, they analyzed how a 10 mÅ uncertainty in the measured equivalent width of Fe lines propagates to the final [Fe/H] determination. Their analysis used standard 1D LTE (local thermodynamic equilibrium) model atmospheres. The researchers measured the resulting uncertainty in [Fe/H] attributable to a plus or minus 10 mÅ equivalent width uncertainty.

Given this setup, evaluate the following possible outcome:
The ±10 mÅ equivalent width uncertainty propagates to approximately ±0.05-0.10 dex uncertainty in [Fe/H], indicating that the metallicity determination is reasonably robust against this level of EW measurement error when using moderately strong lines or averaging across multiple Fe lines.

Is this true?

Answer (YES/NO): NO